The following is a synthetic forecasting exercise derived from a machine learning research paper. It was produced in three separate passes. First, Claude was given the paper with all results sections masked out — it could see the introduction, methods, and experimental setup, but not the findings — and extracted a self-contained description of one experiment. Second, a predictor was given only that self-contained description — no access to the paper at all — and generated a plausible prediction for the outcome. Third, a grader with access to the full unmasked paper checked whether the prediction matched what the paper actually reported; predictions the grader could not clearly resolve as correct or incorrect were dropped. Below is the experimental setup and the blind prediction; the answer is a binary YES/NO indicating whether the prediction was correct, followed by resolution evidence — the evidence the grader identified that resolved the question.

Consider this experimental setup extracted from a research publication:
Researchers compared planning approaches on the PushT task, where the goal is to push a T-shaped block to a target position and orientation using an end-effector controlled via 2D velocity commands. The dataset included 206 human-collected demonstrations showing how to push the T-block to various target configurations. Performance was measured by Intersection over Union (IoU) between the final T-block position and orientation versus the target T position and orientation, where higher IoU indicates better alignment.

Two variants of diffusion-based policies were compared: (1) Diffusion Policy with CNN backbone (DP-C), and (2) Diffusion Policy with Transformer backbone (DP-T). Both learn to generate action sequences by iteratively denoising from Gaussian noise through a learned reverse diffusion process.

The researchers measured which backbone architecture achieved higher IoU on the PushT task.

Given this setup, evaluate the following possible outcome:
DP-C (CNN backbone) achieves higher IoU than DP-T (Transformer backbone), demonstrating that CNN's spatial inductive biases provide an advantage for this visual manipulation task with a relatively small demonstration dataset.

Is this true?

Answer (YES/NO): NO